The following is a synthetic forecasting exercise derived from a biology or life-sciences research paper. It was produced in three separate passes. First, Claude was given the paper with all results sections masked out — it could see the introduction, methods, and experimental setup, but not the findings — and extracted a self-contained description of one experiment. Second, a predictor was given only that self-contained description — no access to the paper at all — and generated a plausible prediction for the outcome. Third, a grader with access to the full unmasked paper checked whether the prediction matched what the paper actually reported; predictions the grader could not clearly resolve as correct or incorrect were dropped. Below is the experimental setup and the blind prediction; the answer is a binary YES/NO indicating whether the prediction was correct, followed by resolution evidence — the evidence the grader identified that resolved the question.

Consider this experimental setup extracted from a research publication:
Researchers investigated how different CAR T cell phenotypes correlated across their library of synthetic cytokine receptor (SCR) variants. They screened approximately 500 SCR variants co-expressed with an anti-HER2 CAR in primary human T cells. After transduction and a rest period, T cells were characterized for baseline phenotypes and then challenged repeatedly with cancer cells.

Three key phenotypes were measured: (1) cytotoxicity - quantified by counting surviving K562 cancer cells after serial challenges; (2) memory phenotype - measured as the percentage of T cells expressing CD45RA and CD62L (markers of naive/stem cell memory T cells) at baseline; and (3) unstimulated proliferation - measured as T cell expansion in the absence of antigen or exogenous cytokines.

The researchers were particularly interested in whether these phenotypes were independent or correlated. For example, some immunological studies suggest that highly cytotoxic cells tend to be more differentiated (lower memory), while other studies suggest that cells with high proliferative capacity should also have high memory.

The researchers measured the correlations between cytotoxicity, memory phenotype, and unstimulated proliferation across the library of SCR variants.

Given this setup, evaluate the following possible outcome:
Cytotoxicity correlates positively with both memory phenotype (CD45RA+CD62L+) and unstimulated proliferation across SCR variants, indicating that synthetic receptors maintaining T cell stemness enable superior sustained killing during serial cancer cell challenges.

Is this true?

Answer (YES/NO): NO